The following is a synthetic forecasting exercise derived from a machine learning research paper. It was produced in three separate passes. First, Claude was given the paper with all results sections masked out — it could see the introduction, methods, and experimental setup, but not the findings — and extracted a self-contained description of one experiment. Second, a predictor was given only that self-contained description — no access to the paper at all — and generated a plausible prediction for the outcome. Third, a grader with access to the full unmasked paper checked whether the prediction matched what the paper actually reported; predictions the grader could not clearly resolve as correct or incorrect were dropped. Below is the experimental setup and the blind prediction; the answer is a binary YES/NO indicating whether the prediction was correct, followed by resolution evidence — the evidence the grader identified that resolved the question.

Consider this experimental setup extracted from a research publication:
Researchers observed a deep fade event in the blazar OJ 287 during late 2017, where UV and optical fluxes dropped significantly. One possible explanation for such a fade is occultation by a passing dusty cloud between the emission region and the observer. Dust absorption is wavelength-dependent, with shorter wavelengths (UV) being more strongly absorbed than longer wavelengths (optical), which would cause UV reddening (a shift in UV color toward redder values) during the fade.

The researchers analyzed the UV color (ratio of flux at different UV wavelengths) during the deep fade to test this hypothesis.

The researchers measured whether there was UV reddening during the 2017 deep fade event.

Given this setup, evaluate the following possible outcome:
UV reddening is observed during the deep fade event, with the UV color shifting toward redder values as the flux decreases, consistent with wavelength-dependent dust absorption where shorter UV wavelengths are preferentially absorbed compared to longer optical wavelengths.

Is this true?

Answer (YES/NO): NO